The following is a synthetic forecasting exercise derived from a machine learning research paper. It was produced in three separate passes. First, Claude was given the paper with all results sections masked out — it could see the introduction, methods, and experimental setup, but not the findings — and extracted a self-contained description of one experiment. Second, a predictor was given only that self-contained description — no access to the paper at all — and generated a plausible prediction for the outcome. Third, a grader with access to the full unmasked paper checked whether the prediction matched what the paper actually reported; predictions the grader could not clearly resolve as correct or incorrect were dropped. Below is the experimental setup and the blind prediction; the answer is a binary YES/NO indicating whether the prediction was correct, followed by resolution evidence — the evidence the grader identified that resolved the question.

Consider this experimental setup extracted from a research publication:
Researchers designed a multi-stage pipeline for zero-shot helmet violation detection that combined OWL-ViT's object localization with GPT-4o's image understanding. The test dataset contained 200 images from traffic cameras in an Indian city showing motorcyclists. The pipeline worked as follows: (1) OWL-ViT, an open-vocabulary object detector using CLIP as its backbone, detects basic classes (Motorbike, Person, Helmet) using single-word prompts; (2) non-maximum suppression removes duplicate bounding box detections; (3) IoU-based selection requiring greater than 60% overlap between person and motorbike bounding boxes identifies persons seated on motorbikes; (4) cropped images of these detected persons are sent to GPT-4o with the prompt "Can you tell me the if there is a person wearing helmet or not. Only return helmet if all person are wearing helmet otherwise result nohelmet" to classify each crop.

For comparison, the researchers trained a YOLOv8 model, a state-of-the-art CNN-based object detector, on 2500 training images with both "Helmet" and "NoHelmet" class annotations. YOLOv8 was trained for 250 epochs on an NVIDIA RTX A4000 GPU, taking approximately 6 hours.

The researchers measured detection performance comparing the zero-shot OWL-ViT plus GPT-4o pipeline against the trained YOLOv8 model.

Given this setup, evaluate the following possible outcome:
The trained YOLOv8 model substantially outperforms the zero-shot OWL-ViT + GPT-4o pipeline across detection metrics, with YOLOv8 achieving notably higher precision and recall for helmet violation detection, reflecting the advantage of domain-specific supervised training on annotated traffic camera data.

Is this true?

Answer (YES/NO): NO